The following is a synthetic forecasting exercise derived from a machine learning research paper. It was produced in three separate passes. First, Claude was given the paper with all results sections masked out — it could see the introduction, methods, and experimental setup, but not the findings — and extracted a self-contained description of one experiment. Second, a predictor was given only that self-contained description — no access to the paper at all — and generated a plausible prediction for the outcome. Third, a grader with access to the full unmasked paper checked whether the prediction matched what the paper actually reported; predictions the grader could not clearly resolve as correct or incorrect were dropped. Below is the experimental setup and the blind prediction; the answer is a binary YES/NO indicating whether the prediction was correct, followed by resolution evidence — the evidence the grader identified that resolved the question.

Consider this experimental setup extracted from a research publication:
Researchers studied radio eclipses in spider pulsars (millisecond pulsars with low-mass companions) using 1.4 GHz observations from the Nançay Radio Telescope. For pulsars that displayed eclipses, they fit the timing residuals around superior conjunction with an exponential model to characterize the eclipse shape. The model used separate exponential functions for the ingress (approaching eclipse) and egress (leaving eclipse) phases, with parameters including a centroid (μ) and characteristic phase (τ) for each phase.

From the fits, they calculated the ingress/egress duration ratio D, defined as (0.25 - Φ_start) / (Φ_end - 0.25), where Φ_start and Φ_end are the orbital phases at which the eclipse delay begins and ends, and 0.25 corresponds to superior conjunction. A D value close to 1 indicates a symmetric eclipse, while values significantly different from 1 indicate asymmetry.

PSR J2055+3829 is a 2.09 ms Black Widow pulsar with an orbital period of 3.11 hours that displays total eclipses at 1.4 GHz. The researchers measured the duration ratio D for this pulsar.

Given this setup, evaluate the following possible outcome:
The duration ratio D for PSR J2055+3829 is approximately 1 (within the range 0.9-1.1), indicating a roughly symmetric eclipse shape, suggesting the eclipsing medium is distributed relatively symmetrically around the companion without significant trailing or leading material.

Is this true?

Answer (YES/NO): YES